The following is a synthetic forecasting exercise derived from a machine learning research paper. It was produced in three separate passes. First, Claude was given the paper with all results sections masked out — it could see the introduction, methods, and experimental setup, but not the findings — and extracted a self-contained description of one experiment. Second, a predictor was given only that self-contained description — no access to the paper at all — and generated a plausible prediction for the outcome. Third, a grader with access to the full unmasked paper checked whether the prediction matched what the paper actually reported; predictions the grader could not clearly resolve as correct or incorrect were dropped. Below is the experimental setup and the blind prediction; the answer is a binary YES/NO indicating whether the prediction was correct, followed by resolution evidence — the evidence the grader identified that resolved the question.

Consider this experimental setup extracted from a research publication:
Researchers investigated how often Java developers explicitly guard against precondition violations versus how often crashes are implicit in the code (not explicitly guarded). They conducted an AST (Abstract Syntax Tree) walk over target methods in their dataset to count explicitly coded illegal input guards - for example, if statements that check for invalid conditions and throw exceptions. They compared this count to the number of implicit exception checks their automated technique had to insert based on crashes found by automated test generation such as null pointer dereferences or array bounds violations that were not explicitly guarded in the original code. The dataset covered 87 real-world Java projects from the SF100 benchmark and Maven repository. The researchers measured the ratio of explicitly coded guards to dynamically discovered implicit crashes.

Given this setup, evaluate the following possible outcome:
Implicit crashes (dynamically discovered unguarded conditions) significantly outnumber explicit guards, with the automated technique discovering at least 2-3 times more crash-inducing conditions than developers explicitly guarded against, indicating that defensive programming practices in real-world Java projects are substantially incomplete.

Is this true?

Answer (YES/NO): YES